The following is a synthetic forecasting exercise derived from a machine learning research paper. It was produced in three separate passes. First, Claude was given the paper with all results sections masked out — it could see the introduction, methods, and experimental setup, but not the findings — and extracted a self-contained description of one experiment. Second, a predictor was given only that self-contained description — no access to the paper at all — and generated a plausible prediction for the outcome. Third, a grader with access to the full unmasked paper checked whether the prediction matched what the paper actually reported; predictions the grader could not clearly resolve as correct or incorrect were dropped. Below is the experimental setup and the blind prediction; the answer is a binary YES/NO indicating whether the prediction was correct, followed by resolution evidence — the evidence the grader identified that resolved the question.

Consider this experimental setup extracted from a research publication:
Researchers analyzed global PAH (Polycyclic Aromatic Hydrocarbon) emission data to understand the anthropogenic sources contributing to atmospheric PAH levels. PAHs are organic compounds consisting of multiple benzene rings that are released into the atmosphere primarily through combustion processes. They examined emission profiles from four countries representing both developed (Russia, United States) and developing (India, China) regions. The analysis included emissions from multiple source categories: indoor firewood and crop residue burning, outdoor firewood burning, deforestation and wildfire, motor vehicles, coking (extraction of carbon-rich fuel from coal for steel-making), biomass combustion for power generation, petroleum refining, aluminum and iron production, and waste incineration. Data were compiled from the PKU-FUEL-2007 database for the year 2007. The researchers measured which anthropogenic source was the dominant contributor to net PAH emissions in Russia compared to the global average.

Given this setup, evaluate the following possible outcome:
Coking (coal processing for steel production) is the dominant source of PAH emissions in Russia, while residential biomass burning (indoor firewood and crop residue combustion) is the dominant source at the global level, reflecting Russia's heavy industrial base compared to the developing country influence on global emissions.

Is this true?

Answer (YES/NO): NO